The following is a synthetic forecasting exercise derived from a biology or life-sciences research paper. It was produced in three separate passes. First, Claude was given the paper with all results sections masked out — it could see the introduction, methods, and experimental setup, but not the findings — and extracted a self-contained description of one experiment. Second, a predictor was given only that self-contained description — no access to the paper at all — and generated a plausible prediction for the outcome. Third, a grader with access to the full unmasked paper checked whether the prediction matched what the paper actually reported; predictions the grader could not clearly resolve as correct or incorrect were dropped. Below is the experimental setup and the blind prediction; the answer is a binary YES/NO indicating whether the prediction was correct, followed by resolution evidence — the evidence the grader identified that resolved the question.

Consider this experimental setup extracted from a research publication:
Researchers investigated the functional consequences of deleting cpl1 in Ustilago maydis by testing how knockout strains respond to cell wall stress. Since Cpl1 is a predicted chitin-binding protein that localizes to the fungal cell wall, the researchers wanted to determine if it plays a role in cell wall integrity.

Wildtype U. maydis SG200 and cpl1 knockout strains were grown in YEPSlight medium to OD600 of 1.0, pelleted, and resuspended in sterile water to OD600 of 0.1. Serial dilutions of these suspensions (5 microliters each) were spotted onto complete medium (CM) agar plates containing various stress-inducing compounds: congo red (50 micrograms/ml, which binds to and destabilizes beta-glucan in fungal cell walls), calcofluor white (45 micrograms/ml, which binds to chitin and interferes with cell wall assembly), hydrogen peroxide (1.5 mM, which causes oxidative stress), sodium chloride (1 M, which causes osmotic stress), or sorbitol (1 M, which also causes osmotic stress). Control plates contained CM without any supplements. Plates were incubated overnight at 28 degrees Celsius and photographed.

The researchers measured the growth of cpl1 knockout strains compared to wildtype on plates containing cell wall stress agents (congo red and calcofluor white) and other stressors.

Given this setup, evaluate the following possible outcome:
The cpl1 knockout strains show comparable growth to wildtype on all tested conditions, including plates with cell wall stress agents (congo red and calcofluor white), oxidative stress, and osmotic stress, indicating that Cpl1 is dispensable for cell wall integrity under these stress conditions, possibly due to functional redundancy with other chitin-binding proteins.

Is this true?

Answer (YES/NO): YES